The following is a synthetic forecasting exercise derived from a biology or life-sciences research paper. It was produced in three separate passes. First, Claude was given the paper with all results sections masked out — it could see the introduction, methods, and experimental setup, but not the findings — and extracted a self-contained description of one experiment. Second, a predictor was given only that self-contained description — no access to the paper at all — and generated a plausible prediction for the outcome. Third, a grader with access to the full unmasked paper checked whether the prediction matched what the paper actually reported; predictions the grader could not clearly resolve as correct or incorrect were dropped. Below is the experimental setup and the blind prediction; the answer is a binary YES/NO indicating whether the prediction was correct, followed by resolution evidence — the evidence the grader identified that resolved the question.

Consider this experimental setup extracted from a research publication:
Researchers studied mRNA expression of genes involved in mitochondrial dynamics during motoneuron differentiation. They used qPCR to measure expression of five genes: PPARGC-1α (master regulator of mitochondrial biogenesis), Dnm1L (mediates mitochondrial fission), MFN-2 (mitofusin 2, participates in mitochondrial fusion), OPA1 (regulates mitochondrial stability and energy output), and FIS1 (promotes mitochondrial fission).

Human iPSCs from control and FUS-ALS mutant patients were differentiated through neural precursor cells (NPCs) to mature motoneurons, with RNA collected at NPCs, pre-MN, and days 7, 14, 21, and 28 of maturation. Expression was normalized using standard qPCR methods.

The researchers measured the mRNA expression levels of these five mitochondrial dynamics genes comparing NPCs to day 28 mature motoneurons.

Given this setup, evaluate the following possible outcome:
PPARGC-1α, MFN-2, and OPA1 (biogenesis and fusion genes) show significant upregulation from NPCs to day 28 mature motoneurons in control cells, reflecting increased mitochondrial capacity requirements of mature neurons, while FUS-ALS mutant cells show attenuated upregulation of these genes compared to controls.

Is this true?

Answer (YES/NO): NO